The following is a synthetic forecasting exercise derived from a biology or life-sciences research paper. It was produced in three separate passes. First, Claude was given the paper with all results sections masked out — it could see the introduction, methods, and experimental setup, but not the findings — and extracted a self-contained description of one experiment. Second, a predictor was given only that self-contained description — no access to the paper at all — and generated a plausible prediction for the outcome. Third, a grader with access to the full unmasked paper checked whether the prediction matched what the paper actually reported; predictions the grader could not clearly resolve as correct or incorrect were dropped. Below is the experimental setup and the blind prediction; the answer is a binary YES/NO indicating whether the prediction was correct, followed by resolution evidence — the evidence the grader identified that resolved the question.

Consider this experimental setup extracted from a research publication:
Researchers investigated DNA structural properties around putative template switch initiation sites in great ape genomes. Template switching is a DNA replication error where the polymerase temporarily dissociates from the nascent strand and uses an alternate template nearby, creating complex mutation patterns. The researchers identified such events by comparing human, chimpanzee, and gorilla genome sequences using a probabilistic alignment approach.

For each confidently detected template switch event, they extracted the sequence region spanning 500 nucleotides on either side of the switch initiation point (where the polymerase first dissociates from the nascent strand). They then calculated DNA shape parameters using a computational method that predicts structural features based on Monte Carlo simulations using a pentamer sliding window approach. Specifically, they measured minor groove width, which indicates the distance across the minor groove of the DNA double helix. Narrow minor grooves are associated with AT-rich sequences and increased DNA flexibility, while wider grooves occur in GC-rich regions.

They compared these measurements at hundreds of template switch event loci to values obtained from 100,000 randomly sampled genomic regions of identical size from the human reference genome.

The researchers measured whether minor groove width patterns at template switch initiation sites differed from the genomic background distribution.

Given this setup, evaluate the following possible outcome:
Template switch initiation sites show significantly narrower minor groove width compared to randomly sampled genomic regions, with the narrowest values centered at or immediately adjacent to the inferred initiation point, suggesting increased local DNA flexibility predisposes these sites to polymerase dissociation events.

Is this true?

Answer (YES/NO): NO